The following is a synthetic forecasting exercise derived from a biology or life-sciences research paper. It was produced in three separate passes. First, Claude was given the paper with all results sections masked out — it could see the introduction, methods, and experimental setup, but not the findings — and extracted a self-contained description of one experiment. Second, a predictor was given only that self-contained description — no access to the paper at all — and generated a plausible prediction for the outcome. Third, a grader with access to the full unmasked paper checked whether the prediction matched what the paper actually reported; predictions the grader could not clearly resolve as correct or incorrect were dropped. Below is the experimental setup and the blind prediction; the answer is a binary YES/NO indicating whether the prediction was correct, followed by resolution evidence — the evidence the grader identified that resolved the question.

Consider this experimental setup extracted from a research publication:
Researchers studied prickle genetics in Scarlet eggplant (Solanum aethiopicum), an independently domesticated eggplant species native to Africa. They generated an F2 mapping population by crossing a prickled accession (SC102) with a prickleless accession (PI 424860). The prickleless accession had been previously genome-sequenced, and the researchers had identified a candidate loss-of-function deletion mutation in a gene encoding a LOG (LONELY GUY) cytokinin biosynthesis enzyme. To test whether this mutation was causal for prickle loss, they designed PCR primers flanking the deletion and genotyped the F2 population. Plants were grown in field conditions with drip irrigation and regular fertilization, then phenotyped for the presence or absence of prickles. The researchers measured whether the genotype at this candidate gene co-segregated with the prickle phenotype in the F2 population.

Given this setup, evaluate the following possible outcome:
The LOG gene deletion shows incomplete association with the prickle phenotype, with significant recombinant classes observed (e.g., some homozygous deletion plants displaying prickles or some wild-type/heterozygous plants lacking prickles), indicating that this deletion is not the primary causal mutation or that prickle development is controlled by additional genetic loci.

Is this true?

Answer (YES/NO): NO